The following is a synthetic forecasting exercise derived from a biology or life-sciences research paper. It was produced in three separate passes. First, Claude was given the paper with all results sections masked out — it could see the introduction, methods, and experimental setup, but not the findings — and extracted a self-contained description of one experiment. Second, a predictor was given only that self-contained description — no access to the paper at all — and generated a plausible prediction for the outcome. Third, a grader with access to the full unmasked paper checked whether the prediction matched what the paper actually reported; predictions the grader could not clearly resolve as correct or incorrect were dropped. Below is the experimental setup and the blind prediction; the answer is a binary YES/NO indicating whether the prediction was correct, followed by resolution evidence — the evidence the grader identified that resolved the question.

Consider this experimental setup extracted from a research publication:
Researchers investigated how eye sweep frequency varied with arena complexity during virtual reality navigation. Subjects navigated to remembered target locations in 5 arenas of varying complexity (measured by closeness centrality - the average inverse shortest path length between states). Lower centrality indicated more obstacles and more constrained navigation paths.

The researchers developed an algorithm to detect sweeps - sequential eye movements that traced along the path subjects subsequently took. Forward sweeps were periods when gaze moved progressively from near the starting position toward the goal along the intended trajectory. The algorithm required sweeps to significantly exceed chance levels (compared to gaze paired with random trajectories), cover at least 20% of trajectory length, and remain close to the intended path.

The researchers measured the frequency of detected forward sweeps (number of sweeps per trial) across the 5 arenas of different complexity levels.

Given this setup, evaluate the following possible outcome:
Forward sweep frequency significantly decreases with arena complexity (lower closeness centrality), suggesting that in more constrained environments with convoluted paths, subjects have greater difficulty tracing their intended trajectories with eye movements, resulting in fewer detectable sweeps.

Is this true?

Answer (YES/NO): NO